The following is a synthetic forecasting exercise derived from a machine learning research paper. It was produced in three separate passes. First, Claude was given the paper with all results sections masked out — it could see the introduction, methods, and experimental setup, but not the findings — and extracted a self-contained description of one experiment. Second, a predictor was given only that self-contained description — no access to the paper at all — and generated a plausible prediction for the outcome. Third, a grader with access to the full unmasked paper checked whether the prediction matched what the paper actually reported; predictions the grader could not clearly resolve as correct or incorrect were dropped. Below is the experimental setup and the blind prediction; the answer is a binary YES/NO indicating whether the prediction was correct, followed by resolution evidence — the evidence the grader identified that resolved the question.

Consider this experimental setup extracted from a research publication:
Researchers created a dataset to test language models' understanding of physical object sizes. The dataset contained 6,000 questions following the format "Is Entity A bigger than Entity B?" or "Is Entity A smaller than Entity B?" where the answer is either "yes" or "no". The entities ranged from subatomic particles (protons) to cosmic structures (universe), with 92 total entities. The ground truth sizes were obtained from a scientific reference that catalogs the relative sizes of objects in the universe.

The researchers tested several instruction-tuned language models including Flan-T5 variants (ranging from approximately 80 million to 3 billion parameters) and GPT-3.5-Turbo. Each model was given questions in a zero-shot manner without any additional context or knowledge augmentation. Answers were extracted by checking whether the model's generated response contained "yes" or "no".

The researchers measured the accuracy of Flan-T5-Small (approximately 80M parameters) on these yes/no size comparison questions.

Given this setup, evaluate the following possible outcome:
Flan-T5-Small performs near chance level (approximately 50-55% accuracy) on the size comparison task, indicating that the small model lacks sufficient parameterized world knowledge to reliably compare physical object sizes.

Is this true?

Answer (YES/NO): YES